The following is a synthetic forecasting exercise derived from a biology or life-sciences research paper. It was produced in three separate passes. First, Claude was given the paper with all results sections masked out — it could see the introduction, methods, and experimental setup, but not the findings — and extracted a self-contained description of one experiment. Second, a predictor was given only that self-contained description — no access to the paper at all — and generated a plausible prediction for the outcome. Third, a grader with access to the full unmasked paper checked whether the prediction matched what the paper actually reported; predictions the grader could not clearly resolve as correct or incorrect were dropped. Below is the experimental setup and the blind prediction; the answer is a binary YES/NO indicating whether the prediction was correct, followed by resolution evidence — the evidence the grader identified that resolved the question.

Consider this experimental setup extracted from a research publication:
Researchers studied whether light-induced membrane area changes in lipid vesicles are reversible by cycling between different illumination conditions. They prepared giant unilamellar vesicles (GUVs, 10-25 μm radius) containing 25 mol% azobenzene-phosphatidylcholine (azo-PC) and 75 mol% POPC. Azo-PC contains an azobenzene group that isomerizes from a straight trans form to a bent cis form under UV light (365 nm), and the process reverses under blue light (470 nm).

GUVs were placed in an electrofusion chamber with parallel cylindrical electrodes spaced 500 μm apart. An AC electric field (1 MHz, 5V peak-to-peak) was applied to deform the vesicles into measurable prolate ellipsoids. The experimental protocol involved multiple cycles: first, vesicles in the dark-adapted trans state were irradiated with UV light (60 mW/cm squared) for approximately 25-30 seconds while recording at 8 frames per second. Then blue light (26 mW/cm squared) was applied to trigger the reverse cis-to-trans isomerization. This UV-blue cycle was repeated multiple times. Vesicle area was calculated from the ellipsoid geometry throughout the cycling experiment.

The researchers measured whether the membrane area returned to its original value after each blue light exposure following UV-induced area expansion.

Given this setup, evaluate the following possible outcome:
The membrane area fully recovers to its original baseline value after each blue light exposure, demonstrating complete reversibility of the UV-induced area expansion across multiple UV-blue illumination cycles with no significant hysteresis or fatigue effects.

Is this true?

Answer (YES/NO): YES